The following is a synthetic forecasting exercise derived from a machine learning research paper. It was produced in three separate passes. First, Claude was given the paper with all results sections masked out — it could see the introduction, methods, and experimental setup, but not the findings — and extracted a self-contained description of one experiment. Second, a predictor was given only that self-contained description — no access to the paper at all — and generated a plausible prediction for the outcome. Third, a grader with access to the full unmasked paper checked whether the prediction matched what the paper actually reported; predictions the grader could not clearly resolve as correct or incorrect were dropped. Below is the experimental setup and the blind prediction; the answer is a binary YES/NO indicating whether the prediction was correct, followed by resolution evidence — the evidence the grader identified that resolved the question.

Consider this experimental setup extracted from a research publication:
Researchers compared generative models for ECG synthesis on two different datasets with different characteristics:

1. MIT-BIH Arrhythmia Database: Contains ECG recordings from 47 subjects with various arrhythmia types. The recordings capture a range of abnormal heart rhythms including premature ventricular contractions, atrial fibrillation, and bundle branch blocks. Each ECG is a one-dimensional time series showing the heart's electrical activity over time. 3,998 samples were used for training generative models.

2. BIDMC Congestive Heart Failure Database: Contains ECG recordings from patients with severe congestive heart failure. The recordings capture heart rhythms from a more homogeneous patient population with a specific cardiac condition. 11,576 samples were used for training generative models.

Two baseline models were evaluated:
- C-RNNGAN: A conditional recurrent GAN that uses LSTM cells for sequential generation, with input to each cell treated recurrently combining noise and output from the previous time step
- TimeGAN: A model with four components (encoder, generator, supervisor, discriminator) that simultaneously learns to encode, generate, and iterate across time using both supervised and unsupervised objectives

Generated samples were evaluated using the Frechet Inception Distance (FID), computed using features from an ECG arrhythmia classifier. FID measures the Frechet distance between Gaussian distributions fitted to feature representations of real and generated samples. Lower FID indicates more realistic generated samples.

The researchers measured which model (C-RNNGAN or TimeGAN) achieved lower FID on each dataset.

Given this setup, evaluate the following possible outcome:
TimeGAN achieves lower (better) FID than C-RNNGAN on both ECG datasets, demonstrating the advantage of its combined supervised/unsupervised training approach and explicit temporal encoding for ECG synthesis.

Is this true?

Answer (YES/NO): NO